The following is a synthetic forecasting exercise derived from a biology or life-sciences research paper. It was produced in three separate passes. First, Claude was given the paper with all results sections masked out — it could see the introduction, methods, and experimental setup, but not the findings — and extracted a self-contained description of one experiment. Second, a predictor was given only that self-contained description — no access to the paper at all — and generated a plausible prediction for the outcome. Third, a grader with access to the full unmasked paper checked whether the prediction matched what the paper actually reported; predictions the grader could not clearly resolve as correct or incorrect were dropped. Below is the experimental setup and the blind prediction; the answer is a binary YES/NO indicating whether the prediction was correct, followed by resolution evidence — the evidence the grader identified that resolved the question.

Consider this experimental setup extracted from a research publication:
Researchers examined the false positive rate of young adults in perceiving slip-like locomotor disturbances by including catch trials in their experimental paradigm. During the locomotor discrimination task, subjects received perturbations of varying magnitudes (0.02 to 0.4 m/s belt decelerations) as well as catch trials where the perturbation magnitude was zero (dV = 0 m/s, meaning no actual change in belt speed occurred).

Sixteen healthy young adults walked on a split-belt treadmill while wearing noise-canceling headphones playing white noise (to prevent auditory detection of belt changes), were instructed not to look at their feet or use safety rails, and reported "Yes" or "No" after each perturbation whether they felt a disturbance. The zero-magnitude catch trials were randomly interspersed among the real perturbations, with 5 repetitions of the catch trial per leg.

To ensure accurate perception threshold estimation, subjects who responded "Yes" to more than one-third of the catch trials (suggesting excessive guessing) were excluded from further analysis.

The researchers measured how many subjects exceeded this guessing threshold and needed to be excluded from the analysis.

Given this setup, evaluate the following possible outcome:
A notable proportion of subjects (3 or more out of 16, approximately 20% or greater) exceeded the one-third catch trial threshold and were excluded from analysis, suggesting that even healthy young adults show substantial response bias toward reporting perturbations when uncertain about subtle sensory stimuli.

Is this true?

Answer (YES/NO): NO